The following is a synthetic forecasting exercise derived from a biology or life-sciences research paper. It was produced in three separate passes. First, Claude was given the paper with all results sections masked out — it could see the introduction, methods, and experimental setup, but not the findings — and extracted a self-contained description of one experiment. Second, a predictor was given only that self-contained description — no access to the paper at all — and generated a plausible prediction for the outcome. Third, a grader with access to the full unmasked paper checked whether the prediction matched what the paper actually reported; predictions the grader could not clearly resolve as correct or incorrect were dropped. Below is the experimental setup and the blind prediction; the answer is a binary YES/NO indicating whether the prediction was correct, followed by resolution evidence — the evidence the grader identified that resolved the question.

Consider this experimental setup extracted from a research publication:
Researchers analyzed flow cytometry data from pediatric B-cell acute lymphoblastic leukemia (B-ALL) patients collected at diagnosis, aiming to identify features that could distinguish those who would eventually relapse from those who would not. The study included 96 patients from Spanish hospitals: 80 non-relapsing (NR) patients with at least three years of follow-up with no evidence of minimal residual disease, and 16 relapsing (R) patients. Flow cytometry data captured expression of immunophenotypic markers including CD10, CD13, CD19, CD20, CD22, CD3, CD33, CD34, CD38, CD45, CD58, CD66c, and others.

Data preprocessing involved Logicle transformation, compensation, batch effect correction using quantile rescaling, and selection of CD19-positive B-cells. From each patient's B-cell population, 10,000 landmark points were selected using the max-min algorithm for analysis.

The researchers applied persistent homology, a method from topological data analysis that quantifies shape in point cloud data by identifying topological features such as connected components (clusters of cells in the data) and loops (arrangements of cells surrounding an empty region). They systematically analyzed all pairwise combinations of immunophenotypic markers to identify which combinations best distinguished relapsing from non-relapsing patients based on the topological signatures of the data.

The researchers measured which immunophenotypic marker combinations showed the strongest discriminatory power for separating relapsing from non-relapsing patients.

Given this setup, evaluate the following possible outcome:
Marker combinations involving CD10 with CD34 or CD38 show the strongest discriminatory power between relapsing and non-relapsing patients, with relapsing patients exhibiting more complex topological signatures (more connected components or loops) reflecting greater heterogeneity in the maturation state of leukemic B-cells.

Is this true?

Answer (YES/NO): NO